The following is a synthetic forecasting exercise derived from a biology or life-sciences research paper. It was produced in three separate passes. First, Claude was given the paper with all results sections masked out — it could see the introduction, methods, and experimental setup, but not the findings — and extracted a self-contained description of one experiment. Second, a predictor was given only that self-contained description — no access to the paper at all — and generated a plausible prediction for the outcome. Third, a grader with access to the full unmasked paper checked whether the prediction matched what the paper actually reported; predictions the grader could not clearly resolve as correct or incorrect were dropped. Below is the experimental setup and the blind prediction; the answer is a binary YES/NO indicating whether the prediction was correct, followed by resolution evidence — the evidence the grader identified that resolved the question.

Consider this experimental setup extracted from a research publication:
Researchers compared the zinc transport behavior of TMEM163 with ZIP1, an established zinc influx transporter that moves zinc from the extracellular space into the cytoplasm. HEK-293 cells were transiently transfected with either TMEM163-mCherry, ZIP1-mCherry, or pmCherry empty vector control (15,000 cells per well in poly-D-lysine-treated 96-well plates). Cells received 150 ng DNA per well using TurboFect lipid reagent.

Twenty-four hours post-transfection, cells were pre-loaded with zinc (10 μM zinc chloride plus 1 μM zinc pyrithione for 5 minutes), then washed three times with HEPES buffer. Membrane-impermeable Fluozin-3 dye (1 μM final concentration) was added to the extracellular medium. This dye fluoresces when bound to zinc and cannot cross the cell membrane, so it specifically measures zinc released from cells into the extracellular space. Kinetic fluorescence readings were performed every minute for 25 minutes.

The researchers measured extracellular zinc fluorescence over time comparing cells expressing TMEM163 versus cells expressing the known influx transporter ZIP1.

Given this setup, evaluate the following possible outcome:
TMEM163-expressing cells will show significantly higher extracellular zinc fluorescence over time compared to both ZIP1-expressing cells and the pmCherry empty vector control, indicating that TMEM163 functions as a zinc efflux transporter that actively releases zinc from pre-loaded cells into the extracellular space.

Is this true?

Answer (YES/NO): YES